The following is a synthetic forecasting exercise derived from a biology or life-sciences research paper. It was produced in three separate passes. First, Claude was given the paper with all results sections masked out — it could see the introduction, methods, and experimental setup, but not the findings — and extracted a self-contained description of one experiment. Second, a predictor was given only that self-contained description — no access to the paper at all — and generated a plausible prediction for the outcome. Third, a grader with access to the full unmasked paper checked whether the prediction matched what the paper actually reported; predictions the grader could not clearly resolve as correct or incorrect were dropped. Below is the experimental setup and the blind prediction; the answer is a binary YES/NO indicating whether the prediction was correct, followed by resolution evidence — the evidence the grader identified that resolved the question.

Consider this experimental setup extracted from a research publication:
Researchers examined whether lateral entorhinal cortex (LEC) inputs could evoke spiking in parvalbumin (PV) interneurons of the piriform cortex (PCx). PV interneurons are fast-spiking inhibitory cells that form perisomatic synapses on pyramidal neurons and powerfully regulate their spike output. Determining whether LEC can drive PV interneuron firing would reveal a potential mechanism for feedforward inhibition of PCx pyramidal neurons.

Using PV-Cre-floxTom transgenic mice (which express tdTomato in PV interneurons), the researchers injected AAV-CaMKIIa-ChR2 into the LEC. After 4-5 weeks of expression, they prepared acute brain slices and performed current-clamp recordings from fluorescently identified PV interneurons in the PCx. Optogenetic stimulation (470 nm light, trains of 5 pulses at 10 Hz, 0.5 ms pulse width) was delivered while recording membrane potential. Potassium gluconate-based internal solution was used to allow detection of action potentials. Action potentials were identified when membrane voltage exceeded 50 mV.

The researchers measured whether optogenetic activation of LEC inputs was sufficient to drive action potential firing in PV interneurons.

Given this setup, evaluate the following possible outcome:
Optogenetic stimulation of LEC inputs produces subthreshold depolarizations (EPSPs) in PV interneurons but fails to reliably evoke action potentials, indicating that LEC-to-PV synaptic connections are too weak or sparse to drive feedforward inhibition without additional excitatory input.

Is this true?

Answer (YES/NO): NO